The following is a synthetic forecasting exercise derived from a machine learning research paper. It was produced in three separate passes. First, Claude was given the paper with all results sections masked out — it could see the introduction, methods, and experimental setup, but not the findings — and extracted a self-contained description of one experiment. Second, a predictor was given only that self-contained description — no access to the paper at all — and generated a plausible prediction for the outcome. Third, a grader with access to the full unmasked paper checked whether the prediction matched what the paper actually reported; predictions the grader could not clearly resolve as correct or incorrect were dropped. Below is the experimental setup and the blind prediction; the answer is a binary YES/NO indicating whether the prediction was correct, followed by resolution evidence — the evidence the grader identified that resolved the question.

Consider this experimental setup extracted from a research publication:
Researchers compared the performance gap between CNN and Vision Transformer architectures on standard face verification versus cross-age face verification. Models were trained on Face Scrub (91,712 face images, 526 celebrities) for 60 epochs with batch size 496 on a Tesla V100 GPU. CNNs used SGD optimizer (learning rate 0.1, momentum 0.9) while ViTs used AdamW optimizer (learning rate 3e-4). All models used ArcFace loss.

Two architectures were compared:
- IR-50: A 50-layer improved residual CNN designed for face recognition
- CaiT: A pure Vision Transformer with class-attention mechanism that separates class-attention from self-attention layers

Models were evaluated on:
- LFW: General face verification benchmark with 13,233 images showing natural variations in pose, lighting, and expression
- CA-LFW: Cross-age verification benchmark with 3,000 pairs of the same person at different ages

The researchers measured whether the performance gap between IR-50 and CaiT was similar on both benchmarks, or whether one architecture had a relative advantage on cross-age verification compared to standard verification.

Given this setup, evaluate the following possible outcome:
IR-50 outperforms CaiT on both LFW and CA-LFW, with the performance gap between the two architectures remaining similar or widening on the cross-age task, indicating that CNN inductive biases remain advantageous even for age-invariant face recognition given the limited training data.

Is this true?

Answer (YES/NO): NO